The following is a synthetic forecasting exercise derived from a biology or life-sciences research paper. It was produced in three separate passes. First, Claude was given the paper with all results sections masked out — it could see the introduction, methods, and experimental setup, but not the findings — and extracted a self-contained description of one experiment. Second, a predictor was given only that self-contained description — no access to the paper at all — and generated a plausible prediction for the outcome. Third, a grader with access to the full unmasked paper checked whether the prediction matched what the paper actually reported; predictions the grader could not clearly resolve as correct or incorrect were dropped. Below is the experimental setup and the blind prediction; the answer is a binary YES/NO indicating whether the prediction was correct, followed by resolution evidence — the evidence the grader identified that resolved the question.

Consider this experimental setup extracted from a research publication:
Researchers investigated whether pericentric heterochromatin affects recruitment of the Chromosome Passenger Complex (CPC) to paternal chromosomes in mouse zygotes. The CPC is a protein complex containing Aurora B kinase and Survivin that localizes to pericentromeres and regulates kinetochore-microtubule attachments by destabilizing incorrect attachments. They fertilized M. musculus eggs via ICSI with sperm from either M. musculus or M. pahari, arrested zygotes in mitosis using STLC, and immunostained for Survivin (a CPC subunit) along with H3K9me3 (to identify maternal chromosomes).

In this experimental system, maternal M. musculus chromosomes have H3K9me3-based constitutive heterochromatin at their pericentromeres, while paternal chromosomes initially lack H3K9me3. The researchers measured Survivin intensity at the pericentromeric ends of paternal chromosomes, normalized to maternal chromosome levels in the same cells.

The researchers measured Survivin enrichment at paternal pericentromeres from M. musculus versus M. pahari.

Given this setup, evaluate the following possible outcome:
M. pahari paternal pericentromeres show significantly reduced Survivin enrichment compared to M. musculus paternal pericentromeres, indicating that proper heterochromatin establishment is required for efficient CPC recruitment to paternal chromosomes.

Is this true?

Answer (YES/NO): NO